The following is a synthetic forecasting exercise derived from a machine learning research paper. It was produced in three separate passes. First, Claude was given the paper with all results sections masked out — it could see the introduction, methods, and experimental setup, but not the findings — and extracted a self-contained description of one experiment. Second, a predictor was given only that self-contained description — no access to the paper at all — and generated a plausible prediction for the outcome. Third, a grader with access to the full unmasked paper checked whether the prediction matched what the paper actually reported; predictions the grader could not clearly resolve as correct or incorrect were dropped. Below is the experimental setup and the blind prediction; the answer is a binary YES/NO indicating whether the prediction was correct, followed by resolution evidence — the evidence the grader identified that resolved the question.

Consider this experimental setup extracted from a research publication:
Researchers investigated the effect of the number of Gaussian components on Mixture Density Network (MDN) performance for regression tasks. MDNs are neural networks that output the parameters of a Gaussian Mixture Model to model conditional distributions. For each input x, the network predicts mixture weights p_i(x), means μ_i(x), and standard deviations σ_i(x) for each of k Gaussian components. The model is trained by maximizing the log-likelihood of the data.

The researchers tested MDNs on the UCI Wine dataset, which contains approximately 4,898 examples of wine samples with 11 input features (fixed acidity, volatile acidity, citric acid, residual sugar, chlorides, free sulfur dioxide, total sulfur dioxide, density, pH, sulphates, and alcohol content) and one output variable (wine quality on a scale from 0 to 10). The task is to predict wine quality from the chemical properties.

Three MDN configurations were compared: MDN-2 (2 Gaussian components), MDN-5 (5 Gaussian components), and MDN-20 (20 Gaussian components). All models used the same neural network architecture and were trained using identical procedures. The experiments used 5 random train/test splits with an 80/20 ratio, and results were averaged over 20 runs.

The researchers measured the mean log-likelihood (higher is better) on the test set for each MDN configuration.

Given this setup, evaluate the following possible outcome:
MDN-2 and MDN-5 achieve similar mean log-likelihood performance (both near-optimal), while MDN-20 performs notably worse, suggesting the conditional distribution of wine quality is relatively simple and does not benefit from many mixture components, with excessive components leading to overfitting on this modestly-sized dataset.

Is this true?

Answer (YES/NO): NO